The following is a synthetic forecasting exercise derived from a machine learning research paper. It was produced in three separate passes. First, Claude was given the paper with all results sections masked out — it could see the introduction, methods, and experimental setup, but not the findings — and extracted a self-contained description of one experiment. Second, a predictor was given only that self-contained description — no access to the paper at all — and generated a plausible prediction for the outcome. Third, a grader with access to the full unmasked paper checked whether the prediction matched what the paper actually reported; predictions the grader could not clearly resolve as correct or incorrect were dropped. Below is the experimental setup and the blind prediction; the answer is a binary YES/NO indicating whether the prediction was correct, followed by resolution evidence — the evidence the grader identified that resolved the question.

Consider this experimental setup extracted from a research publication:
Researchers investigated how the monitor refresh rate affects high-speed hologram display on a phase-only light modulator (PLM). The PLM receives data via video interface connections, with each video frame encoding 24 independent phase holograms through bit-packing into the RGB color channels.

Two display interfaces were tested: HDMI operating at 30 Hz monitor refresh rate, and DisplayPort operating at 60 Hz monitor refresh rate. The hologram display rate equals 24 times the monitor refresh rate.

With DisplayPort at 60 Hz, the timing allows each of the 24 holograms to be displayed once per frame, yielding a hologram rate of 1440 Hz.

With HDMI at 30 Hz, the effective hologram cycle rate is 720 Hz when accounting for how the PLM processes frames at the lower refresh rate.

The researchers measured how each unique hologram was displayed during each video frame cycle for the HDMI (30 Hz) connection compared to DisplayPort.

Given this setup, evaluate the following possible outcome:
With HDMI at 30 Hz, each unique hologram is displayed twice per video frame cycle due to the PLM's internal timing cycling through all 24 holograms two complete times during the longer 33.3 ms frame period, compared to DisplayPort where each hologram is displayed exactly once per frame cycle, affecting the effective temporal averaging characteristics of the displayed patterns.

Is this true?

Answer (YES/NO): NO